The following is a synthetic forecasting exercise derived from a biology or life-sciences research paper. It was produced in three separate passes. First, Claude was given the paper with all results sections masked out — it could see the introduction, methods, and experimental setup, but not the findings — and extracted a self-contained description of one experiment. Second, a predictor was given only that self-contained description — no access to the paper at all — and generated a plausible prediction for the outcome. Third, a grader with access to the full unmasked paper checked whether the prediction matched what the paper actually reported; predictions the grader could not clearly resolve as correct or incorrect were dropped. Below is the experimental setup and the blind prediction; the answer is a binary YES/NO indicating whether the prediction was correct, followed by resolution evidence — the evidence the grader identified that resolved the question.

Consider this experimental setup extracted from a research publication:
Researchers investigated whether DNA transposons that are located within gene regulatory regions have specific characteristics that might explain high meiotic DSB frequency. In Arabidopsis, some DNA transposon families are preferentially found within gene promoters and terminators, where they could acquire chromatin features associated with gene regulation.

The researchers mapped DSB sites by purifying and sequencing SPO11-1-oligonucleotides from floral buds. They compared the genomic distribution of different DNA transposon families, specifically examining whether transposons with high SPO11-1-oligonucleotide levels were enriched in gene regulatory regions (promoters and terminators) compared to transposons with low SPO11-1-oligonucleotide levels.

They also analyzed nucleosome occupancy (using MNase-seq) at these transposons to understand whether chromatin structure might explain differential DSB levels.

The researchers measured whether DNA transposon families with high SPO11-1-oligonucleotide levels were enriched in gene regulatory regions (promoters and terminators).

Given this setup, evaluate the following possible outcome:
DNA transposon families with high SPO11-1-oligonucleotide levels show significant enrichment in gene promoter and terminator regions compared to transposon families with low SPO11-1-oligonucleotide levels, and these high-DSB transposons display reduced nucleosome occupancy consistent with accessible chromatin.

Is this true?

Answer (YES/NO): YES